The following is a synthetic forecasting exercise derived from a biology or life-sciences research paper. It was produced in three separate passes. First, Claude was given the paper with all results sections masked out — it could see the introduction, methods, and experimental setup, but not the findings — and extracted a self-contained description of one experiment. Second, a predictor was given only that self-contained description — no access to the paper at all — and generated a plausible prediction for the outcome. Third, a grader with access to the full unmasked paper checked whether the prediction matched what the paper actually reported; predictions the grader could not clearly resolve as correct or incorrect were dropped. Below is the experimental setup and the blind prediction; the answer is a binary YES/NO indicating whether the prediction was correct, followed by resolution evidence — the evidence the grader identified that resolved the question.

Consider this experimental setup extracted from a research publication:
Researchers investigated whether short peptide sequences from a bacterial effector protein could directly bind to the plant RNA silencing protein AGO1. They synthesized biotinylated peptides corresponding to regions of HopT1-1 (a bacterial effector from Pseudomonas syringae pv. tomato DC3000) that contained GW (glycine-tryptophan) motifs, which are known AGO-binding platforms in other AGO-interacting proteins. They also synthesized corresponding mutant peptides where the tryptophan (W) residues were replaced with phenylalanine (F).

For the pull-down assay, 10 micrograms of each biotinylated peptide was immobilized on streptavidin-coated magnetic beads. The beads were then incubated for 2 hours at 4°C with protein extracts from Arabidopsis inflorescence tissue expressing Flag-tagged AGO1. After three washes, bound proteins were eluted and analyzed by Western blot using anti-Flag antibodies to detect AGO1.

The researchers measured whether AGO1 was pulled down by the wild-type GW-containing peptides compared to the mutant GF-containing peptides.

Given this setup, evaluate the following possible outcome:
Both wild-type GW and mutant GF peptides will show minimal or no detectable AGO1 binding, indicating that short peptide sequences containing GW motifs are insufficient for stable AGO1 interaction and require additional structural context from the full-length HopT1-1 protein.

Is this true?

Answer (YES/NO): NO